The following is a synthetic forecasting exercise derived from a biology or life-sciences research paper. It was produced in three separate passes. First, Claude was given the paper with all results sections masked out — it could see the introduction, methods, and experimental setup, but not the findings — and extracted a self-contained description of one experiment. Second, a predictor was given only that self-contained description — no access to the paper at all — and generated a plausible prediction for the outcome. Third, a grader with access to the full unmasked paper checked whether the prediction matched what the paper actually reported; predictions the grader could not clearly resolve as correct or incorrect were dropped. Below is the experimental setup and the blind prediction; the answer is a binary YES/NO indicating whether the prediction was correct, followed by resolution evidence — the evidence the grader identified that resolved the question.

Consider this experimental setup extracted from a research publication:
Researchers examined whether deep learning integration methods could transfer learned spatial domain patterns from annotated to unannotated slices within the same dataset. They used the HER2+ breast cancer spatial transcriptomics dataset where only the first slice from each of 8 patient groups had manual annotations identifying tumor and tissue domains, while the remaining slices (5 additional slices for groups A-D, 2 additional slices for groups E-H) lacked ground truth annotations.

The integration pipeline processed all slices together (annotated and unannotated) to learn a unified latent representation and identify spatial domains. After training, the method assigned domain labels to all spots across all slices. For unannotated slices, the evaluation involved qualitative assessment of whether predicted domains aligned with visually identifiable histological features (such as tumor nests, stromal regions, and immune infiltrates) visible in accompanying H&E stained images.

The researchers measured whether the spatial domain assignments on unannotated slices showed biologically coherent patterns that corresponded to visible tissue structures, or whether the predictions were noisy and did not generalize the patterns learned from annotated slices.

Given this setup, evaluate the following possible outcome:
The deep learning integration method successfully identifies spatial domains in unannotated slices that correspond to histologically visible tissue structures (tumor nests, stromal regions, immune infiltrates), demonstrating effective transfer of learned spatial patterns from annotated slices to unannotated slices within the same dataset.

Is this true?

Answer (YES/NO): YES